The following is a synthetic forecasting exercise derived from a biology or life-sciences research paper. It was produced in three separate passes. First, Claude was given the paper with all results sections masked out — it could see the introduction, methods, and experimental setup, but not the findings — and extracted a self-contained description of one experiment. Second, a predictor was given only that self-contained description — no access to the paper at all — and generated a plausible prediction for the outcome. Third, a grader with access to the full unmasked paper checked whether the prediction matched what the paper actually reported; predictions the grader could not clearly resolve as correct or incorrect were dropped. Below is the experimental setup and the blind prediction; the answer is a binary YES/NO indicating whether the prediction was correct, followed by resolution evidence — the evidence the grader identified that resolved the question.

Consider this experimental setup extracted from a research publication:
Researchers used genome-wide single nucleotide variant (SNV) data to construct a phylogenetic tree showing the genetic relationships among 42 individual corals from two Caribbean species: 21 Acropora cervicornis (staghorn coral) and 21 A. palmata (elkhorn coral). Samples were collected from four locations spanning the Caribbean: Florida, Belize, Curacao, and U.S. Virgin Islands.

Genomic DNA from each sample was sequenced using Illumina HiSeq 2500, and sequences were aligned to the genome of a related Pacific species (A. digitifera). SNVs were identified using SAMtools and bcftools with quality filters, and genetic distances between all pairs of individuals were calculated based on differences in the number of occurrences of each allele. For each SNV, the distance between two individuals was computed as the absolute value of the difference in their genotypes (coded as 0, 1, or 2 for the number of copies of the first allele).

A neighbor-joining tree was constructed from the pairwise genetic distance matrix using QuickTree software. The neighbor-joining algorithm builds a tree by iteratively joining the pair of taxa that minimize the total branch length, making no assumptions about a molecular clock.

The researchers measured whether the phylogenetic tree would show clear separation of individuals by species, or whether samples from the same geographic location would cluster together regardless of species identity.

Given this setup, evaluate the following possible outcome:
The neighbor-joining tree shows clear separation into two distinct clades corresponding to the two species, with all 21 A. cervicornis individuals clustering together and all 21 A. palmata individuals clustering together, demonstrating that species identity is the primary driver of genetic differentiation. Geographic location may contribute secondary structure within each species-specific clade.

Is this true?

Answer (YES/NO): YES